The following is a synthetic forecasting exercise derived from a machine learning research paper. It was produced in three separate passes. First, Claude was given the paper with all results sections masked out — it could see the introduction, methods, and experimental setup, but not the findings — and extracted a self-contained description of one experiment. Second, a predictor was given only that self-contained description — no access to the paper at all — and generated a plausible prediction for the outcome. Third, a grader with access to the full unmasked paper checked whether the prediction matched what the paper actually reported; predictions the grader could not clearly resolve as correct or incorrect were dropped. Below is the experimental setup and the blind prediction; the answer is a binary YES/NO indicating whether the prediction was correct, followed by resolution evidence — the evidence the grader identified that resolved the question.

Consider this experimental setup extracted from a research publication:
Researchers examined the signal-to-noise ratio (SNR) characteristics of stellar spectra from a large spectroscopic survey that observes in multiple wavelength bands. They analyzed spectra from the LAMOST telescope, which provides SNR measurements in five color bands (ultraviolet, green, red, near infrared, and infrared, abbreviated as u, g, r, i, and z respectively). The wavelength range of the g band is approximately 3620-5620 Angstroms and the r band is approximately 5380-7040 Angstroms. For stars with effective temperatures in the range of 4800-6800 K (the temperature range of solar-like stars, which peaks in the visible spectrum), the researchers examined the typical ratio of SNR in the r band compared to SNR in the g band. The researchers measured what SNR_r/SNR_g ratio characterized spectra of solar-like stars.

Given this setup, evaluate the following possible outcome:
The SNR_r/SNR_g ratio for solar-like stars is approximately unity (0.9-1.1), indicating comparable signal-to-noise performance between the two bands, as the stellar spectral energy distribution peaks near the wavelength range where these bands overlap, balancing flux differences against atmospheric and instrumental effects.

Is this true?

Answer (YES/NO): NO